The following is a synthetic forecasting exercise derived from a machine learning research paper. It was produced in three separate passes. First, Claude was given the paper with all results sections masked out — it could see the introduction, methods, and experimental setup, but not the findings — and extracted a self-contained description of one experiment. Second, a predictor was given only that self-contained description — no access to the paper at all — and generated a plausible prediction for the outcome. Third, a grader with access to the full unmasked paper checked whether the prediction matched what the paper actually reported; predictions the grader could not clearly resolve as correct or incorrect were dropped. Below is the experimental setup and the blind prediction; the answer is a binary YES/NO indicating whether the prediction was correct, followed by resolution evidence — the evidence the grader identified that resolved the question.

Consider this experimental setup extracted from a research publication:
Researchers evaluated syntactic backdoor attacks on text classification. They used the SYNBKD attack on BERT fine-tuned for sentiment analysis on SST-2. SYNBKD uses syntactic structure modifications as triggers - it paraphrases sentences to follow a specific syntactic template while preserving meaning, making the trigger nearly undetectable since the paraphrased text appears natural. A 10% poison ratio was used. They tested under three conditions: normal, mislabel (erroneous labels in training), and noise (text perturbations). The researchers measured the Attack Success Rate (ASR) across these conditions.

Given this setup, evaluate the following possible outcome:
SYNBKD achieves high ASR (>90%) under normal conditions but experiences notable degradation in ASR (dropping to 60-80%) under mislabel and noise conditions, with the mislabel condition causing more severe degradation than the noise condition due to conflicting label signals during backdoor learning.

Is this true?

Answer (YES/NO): NO